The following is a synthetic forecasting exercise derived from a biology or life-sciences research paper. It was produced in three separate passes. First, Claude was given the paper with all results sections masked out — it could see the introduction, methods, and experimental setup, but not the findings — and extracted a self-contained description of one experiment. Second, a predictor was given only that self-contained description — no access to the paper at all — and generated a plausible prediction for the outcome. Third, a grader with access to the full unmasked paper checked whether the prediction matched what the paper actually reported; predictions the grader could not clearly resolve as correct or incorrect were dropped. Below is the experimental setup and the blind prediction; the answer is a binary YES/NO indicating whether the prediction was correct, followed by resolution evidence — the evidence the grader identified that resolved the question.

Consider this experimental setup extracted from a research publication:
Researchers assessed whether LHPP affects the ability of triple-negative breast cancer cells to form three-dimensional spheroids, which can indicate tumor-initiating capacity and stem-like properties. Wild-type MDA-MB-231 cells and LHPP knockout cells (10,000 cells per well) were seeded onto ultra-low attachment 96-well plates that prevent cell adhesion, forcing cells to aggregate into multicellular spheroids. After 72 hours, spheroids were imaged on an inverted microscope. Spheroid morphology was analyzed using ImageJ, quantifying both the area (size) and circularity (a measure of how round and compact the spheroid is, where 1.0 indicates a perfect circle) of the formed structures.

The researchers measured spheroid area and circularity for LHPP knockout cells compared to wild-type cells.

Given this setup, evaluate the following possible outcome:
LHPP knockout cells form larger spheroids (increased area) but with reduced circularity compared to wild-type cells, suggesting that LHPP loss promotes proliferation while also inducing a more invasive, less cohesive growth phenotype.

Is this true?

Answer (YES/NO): NO